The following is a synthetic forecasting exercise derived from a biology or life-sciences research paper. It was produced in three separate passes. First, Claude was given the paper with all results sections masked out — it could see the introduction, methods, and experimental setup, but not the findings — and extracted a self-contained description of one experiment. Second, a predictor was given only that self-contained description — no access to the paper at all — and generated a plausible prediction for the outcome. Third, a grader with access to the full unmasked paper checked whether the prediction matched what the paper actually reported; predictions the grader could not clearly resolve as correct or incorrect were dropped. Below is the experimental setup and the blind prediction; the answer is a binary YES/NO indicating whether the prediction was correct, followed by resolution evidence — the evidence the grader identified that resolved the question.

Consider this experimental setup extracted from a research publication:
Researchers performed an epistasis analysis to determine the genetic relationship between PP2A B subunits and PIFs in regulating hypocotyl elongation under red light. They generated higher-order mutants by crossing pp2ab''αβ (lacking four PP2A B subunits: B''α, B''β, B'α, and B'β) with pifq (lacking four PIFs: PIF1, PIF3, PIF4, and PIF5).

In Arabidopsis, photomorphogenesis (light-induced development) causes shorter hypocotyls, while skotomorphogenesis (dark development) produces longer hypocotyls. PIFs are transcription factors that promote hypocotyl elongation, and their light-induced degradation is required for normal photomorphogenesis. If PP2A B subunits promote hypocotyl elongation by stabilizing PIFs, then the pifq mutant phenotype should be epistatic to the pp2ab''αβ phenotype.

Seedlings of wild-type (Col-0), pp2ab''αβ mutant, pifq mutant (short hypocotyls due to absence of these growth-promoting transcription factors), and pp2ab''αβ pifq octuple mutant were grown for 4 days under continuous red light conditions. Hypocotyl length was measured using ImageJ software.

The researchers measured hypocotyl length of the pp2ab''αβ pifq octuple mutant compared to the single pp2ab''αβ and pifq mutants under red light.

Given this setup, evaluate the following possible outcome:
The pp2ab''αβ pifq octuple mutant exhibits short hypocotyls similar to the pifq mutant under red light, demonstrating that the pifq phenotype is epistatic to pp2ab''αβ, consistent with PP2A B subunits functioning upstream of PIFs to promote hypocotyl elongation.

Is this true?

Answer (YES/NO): YES